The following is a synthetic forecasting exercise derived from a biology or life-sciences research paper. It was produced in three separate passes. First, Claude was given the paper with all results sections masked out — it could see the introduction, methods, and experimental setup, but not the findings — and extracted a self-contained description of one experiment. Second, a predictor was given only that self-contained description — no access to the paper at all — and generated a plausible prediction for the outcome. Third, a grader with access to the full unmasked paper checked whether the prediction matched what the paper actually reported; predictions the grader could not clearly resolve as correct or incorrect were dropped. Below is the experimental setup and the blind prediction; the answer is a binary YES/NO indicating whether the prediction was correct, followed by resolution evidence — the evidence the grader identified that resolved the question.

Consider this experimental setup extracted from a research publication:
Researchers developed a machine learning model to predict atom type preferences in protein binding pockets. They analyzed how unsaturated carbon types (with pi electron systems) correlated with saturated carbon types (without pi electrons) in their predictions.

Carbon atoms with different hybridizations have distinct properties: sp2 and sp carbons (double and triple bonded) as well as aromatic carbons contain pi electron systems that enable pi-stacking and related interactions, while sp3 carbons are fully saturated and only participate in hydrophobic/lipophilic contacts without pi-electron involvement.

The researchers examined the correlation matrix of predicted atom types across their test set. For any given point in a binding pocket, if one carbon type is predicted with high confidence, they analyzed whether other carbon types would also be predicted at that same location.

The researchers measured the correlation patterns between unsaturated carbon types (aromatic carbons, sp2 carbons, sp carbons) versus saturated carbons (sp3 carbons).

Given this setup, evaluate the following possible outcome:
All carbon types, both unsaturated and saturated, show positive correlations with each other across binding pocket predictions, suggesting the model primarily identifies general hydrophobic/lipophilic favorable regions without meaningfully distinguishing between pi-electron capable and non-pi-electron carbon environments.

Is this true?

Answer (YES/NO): NO